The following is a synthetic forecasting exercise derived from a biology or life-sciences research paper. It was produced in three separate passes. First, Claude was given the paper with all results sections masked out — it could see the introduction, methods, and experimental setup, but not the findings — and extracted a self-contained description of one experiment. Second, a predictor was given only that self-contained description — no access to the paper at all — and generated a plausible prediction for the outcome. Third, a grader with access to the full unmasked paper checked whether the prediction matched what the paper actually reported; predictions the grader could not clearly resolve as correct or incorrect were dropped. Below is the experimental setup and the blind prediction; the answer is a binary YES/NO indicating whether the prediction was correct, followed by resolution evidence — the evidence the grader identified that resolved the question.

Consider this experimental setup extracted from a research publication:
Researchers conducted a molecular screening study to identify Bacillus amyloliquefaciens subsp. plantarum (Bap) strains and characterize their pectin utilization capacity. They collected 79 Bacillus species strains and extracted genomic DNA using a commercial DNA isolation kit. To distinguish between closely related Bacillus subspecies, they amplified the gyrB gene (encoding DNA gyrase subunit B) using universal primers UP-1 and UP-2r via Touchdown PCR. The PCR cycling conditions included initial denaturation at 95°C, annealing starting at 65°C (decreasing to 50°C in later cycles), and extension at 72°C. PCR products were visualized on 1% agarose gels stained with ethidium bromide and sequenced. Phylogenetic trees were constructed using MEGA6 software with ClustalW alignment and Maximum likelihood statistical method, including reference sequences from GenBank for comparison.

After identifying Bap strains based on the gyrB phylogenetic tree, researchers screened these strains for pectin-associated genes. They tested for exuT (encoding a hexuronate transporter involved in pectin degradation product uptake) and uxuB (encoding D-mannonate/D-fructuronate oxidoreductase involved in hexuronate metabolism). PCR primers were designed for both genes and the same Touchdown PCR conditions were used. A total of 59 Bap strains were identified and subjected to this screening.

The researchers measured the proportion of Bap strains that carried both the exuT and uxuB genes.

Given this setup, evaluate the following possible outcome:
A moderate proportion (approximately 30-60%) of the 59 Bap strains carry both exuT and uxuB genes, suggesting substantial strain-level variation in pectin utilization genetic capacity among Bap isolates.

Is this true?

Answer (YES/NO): NO